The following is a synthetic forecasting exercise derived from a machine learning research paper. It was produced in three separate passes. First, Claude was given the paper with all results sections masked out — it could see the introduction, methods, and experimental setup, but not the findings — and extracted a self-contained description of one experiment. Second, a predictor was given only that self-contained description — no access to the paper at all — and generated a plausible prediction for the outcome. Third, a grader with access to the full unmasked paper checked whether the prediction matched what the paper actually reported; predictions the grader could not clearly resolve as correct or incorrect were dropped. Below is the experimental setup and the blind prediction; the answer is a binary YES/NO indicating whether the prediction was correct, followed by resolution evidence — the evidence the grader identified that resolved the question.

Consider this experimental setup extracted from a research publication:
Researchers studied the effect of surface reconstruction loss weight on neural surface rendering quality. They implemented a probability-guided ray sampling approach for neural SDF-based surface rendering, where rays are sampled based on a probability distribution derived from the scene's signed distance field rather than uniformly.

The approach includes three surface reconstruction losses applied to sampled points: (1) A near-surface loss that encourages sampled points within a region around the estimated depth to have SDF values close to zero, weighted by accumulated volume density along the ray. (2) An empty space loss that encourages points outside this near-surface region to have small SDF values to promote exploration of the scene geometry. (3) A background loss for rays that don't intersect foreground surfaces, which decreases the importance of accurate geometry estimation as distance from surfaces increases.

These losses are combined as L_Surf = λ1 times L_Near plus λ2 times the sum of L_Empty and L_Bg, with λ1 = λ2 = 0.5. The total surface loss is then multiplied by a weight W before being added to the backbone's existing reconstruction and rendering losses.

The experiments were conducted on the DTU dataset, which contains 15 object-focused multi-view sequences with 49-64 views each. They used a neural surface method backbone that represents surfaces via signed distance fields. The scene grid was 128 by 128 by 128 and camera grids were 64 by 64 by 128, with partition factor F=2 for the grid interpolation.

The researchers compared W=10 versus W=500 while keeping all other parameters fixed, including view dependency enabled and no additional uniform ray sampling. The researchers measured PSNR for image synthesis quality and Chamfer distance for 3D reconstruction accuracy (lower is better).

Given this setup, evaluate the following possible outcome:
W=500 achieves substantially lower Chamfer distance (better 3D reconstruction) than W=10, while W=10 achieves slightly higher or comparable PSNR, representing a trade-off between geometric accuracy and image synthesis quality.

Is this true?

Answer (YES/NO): YES